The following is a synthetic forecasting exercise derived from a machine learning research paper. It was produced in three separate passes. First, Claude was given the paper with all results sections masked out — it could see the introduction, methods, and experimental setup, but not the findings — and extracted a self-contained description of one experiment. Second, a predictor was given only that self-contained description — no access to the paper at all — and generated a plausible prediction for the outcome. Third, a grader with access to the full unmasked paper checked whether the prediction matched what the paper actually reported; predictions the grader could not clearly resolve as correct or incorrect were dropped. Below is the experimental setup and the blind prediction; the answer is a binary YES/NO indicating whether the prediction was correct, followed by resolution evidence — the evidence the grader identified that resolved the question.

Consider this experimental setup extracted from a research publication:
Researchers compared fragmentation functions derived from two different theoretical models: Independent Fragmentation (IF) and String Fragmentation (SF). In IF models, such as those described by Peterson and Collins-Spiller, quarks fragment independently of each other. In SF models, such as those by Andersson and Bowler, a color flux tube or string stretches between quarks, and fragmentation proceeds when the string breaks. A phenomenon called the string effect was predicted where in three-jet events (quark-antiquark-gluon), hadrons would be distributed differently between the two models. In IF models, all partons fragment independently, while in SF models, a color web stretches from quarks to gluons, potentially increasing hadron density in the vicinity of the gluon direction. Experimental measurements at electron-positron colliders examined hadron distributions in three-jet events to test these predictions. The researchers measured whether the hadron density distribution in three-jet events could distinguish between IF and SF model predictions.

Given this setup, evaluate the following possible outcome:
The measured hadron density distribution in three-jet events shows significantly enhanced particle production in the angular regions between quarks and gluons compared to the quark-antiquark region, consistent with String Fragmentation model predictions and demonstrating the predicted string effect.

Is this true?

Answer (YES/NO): YES